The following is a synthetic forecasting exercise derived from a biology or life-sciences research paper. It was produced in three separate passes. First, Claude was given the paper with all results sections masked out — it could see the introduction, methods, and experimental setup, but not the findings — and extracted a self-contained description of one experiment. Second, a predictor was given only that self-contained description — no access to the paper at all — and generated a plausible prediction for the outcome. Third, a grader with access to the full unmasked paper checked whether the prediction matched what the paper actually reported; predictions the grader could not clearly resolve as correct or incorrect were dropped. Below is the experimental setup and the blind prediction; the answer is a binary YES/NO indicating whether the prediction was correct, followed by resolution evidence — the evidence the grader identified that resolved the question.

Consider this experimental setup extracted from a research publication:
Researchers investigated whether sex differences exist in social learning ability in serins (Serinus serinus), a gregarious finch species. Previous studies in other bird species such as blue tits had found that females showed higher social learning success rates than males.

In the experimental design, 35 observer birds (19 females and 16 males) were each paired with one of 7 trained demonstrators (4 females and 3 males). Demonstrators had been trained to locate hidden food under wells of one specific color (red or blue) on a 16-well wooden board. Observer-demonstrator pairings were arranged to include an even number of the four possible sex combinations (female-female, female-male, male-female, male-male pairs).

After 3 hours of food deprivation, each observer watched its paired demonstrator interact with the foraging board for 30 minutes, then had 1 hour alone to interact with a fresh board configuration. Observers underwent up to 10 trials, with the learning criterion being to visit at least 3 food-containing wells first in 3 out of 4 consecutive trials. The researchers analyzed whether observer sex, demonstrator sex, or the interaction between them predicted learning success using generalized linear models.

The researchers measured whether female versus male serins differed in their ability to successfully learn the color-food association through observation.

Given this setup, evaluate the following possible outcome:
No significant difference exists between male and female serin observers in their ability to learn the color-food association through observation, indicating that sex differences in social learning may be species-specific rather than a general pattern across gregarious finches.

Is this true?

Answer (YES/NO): YES